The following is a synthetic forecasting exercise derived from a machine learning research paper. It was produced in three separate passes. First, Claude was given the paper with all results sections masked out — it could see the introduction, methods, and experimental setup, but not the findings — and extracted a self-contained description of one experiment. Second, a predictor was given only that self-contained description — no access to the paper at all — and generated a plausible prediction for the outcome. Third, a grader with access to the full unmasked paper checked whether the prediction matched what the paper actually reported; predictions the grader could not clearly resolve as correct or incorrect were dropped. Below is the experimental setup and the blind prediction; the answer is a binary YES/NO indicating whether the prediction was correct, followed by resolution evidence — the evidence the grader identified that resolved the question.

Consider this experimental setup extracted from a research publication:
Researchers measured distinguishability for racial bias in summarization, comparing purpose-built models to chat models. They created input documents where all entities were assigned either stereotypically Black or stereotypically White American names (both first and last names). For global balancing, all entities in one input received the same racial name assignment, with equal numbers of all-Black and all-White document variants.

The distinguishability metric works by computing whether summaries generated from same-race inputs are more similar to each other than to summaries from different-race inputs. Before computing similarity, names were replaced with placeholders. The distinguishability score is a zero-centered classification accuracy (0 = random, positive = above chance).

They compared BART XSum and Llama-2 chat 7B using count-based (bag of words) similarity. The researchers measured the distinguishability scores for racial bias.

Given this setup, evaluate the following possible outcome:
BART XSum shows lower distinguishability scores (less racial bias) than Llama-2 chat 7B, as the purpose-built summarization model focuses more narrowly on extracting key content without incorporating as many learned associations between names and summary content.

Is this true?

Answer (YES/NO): NO